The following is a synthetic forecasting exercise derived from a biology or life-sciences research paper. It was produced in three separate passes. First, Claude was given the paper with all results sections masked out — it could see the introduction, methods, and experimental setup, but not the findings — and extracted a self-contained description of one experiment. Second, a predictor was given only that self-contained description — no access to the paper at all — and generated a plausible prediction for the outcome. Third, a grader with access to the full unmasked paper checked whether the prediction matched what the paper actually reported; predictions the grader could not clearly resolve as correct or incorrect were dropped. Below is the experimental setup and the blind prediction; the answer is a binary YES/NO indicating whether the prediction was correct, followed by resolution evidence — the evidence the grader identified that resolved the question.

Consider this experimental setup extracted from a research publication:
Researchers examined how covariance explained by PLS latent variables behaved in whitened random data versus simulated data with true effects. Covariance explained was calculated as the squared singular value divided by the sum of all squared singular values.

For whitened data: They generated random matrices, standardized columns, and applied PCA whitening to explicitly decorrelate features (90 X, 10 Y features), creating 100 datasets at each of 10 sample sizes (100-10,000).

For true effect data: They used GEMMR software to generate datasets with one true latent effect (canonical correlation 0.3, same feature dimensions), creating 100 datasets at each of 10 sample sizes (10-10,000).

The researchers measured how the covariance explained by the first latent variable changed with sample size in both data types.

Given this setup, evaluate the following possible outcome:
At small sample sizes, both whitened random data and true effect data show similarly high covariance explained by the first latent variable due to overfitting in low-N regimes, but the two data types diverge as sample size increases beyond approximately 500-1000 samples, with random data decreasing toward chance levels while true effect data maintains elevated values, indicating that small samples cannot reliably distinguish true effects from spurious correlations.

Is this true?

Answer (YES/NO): NO